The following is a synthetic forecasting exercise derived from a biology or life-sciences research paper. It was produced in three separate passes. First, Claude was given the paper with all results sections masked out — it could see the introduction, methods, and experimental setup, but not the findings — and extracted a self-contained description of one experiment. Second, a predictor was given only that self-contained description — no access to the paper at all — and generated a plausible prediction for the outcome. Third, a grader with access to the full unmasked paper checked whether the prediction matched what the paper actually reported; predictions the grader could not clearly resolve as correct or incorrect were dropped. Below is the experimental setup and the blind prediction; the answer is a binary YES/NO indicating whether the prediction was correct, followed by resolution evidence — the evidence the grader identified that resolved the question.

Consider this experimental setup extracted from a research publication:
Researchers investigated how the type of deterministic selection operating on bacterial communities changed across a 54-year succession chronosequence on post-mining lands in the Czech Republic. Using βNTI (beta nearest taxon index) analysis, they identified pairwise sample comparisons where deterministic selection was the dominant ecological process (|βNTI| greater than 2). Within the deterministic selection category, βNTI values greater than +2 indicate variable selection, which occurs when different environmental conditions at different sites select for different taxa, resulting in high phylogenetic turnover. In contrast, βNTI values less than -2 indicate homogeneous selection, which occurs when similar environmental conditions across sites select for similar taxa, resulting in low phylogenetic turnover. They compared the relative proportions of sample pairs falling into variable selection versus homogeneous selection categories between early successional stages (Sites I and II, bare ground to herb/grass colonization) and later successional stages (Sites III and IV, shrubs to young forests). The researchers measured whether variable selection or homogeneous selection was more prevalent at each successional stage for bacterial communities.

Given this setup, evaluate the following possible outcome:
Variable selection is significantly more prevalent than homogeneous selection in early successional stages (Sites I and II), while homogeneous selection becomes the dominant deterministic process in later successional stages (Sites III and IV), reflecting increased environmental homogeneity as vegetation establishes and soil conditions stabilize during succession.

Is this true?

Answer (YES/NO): NO